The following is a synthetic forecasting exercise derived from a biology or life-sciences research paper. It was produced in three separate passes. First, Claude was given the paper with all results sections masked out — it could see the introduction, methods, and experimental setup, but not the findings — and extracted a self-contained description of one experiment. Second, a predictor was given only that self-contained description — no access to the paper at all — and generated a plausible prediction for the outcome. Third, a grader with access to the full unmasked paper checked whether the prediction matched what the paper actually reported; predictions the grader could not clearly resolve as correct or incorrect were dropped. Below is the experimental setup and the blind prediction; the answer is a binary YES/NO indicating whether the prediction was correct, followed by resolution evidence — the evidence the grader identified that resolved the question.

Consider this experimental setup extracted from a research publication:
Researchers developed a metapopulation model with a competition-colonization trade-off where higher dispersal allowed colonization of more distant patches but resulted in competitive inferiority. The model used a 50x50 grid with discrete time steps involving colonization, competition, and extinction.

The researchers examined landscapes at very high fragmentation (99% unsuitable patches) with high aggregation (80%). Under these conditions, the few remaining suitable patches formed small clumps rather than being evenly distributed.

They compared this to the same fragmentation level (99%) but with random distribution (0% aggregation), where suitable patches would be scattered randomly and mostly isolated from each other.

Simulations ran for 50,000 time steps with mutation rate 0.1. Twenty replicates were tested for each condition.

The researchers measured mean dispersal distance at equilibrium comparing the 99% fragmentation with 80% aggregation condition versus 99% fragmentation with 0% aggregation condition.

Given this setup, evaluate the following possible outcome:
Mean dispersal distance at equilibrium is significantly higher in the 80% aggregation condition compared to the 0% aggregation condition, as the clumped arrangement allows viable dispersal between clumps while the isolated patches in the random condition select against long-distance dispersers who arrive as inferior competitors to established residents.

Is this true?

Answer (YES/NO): NO